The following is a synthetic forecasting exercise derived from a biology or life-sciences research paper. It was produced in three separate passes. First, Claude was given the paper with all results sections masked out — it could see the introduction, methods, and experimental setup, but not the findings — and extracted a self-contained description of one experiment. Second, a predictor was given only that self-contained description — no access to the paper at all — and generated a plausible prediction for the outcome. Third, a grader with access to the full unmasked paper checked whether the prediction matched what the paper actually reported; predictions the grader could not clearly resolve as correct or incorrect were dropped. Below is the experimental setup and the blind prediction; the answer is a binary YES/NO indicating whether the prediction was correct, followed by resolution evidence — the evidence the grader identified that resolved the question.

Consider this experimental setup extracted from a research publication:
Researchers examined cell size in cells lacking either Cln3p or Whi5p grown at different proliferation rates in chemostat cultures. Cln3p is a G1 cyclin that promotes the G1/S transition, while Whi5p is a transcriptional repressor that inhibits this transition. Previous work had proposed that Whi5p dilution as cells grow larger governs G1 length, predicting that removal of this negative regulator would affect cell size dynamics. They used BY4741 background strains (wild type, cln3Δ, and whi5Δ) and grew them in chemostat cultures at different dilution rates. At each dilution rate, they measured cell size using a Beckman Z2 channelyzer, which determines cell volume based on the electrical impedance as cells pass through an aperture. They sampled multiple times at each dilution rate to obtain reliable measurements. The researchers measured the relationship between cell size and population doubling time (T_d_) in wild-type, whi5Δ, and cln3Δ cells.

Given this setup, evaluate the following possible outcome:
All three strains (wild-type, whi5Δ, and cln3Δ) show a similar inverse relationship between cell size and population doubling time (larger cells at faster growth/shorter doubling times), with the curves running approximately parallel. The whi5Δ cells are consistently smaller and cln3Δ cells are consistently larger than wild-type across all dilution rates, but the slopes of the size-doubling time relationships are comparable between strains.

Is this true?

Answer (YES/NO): NO